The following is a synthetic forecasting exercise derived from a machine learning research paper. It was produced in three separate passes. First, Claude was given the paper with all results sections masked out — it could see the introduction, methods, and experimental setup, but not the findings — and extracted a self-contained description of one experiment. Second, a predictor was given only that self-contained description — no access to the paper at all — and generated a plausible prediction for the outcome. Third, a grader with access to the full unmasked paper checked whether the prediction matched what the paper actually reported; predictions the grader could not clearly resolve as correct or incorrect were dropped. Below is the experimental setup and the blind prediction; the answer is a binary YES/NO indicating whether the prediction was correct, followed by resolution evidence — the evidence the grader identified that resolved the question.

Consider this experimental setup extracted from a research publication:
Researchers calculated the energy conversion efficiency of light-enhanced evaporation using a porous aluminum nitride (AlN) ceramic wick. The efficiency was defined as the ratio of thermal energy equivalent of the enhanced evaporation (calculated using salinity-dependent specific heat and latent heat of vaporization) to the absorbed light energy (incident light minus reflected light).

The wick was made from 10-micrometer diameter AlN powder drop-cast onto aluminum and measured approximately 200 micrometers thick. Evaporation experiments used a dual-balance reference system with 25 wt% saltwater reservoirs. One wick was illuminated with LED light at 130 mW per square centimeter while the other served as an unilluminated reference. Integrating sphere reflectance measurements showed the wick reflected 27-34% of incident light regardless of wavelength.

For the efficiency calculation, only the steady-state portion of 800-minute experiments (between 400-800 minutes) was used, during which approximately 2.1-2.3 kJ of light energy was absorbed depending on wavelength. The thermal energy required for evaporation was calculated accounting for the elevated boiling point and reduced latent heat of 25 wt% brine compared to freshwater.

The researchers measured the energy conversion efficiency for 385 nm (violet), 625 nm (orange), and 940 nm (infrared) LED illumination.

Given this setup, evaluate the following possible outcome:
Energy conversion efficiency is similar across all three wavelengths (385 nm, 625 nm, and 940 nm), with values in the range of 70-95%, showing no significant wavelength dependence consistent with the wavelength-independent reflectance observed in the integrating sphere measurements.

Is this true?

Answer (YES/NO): NO